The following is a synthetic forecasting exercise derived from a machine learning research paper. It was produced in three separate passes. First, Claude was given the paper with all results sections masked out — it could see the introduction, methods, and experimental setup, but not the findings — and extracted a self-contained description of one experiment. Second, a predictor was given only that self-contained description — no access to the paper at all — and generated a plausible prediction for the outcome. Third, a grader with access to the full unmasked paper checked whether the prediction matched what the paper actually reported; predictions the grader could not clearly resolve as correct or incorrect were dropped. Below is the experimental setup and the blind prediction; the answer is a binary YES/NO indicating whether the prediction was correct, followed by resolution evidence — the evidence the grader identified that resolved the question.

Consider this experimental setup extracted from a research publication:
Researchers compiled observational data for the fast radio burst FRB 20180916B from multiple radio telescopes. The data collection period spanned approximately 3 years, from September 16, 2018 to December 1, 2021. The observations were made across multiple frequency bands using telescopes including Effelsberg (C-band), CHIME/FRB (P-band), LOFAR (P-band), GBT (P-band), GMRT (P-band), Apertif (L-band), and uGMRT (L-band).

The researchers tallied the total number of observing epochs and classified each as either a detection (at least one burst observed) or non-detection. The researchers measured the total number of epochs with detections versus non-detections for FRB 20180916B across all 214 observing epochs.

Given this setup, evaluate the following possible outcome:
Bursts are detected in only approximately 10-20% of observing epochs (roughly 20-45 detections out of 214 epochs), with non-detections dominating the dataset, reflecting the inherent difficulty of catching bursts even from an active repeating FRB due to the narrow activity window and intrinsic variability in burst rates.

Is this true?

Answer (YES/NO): NO